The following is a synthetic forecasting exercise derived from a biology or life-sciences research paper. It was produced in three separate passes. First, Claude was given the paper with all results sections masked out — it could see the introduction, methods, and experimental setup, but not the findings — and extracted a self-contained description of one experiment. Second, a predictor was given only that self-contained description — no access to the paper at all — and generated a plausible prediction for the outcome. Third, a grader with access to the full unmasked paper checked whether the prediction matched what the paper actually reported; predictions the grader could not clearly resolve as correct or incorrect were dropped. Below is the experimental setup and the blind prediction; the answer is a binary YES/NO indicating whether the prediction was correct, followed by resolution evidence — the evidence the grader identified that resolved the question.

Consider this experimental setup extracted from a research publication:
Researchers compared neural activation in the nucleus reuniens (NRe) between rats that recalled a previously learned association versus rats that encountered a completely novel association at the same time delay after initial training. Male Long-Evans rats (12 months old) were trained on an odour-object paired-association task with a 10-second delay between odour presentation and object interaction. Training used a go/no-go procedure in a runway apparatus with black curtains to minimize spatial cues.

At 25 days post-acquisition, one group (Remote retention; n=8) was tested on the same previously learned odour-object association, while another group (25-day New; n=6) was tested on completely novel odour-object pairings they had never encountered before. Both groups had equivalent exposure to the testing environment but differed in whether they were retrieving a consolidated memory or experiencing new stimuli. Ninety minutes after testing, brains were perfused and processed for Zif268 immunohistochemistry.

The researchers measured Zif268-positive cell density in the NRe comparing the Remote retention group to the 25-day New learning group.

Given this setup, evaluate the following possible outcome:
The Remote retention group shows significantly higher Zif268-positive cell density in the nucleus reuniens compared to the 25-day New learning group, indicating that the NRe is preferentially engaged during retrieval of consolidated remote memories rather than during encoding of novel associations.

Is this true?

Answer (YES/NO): YES